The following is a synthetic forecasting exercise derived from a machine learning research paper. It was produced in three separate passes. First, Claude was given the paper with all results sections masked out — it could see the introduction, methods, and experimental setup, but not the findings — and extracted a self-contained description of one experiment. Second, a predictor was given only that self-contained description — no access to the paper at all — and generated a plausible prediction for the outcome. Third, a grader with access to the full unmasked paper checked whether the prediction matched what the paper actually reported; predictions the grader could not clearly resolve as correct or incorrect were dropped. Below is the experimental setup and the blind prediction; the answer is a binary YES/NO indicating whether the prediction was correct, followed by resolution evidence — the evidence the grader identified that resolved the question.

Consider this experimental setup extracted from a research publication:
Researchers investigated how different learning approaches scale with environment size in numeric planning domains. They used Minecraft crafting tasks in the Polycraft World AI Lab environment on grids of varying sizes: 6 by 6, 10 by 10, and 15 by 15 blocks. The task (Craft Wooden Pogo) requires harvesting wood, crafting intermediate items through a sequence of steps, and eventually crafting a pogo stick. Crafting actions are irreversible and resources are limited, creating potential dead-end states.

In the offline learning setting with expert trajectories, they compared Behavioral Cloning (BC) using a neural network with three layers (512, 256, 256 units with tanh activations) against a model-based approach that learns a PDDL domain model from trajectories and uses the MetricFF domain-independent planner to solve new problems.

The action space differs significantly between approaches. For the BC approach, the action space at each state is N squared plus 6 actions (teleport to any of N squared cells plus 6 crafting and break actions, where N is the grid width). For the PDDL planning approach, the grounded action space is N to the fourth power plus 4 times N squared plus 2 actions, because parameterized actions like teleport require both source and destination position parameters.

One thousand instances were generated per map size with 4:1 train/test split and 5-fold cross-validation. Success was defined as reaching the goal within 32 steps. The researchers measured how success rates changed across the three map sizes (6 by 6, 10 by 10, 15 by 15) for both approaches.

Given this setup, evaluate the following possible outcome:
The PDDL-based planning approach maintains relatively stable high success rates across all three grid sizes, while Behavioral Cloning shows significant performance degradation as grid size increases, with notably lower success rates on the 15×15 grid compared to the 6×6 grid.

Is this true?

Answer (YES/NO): YES